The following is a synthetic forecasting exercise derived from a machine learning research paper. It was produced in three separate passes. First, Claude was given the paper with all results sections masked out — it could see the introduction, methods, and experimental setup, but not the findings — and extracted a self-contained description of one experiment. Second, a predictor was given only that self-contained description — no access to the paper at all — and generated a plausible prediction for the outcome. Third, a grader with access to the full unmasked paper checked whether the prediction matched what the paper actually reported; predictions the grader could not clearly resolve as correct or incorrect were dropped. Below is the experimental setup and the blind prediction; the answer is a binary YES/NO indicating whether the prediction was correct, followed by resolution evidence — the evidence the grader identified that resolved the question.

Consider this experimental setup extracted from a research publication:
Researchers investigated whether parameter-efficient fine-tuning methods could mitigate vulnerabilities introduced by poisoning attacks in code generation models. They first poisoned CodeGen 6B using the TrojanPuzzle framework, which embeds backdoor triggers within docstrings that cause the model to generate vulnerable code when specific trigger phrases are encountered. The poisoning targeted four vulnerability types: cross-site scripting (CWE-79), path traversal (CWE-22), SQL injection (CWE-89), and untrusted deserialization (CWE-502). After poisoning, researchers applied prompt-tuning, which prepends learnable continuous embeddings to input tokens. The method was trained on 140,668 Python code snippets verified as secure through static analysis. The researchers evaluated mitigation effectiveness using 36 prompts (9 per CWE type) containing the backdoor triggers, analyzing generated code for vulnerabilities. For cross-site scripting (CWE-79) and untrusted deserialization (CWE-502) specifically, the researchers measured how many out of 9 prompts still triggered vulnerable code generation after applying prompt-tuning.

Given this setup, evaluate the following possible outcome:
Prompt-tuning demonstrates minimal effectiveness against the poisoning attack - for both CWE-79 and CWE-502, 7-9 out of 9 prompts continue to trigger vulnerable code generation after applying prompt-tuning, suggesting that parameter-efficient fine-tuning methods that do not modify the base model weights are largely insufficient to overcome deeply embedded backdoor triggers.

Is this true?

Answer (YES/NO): NO